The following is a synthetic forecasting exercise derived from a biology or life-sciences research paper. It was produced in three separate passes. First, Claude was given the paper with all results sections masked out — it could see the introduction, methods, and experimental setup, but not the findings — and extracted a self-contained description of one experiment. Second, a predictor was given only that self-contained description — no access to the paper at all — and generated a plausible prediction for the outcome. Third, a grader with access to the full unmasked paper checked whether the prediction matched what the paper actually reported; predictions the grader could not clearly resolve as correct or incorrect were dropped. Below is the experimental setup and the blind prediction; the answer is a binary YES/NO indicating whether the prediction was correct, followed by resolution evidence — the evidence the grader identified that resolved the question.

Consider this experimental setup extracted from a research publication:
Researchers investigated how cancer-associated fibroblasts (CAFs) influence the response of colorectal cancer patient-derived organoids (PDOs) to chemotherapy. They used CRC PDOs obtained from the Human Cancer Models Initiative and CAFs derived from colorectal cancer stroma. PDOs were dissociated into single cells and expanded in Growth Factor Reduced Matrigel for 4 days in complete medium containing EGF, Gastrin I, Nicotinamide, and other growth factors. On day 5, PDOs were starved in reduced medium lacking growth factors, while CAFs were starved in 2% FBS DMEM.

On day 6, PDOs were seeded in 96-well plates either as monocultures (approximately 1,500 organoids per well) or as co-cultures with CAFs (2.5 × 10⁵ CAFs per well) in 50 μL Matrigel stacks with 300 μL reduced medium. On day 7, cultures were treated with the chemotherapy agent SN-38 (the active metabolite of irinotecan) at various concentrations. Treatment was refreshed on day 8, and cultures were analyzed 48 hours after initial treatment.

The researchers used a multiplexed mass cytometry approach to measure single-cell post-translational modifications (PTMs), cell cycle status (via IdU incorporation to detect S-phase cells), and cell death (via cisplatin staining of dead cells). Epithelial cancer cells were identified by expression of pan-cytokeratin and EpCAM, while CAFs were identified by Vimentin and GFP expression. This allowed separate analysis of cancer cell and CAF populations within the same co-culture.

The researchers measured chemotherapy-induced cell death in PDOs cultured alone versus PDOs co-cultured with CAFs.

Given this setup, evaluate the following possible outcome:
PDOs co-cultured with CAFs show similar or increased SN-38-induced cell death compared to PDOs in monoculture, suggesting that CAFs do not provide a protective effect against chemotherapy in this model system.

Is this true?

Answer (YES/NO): NO